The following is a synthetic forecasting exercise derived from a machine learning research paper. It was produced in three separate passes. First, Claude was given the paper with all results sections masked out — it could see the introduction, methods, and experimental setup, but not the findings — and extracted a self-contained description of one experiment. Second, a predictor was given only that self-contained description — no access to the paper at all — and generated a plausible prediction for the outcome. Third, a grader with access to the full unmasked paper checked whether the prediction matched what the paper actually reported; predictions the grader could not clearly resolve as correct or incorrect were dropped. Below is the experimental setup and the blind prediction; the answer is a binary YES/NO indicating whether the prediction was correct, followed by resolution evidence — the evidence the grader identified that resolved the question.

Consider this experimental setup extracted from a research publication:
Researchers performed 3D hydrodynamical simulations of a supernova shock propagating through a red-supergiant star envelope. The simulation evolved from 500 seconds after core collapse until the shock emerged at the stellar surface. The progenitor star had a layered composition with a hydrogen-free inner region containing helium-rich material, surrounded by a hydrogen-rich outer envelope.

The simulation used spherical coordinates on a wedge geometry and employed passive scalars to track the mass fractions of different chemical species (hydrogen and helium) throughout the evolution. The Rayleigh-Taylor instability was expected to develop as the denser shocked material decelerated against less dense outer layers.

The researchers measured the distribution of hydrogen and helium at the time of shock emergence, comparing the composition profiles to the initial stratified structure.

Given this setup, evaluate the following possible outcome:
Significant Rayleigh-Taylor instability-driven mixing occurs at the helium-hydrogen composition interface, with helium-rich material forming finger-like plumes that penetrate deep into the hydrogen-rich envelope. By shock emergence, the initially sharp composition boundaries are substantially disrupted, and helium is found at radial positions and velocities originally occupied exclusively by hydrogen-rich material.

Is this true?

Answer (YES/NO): YES